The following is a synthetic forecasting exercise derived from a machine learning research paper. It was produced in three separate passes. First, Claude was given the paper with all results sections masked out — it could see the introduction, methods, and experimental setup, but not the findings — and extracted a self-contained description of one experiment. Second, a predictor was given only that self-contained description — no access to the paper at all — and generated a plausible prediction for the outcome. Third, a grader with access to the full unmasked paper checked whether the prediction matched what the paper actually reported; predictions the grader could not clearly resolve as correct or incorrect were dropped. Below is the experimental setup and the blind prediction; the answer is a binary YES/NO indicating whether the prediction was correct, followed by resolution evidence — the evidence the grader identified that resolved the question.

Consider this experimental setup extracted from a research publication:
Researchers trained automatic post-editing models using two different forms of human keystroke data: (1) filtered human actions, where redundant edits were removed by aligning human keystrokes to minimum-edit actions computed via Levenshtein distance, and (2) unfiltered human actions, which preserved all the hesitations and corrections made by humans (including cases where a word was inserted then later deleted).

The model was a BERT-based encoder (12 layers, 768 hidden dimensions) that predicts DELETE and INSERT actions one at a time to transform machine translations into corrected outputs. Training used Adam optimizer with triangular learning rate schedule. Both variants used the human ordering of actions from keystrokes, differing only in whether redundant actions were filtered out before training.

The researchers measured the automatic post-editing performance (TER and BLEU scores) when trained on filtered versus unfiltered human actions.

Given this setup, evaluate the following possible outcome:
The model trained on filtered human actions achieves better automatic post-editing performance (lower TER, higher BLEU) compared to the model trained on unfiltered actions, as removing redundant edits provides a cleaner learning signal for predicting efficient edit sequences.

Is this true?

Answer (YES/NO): YES